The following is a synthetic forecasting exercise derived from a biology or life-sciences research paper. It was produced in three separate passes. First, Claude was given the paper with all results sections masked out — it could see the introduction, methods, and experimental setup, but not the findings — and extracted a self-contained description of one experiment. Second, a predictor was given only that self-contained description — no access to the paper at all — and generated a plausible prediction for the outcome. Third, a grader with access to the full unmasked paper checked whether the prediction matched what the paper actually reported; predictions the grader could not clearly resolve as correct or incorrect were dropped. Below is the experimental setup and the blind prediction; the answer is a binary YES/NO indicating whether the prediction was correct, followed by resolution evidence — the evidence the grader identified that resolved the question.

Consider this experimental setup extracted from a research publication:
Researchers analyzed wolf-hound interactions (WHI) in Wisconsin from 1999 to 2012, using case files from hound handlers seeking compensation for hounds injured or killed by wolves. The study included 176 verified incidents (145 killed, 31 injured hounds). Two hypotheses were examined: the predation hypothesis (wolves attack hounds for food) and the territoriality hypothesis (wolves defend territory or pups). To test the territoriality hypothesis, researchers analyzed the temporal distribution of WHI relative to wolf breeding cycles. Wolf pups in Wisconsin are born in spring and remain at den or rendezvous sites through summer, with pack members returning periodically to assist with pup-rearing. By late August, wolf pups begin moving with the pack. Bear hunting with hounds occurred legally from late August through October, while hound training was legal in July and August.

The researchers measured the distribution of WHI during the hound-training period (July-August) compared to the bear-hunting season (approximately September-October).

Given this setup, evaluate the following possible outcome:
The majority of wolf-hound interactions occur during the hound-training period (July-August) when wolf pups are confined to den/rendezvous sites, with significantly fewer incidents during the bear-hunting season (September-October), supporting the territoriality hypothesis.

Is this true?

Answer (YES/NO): NO